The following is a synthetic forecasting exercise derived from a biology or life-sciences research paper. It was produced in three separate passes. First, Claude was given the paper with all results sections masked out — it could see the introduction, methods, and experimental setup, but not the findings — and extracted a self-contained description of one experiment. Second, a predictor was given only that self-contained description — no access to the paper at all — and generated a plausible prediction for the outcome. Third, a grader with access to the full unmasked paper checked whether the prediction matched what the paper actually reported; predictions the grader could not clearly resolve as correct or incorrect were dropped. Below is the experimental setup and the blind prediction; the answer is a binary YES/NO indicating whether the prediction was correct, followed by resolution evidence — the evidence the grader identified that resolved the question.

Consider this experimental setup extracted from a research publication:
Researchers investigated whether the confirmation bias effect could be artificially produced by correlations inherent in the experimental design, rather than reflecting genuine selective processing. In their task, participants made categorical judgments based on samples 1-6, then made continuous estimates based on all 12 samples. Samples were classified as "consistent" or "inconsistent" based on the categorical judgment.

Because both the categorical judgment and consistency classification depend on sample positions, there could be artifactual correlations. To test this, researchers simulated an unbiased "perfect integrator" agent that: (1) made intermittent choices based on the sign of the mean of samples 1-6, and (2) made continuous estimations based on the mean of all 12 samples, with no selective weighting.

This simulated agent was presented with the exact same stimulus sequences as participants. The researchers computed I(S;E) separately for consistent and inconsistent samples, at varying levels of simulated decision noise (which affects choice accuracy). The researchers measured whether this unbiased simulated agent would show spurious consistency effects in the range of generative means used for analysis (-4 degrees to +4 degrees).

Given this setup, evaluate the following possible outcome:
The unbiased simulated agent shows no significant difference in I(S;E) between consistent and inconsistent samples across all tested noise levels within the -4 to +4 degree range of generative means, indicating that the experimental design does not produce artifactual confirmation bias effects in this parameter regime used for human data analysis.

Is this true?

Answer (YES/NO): NO